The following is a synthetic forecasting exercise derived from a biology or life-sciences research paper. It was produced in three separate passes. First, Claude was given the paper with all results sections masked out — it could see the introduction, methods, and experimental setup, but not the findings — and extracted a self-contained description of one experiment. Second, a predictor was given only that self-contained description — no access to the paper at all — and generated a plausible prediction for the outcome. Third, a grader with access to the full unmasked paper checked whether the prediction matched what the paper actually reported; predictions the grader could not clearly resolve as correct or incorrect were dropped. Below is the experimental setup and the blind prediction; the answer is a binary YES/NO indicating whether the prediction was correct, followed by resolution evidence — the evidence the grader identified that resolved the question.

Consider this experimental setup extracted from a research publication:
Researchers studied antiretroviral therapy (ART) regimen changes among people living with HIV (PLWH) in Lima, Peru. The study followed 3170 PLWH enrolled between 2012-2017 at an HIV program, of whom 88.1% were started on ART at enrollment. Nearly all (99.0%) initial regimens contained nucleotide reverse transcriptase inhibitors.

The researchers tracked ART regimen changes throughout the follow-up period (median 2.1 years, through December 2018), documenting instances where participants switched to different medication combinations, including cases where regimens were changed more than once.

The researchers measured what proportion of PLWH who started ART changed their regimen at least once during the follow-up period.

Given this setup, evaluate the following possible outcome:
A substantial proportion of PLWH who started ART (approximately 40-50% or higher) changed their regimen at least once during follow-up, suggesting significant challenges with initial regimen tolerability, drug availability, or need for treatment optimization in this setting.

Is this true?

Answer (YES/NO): YES